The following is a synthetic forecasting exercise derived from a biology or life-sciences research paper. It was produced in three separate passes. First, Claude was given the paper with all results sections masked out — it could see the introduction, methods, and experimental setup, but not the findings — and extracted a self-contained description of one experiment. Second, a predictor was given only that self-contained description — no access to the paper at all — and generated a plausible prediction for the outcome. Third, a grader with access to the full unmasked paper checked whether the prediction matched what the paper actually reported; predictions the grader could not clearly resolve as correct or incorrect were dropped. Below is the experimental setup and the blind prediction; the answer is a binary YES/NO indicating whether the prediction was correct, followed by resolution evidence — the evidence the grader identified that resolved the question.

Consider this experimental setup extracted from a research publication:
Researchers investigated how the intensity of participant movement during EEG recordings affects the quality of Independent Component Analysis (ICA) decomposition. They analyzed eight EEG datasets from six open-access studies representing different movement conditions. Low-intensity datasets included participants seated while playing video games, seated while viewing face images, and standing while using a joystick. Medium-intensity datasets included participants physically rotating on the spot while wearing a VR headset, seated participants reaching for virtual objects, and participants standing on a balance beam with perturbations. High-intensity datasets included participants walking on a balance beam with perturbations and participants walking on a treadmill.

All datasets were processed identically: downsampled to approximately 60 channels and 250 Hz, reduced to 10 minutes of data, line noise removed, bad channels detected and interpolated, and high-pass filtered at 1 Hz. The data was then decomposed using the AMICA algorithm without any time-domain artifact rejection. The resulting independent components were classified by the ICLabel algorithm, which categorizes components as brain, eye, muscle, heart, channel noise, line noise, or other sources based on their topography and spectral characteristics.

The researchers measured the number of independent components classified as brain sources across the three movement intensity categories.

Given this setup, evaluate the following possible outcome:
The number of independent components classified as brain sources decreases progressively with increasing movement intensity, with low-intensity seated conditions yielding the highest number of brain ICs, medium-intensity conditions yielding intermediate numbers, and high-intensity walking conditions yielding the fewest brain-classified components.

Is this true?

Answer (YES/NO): NO